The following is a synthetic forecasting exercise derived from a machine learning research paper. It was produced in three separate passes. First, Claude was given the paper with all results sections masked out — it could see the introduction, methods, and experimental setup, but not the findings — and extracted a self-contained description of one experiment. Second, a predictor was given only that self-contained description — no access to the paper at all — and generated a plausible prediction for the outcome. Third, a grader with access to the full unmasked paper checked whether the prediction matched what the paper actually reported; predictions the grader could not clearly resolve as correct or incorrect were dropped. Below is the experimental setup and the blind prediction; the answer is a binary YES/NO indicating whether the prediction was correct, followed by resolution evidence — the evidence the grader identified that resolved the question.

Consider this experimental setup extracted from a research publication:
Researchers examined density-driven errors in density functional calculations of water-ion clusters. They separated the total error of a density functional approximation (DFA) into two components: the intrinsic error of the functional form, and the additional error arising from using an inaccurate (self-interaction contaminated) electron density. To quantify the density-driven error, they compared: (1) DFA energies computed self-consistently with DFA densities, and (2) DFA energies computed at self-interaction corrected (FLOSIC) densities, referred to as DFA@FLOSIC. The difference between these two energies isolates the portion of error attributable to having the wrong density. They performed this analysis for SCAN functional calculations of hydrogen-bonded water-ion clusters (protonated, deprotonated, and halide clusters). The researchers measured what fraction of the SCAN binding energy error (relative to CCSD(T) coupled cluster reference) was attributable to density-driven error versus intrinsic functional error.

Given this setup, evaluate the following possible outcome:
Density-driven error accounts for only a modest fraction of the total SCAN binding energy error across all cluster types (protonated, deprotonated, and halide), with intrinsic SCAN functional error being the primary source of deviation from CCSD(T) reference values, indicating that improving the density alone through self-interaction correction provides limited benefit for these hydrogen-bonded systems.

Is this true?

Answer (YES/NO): YES